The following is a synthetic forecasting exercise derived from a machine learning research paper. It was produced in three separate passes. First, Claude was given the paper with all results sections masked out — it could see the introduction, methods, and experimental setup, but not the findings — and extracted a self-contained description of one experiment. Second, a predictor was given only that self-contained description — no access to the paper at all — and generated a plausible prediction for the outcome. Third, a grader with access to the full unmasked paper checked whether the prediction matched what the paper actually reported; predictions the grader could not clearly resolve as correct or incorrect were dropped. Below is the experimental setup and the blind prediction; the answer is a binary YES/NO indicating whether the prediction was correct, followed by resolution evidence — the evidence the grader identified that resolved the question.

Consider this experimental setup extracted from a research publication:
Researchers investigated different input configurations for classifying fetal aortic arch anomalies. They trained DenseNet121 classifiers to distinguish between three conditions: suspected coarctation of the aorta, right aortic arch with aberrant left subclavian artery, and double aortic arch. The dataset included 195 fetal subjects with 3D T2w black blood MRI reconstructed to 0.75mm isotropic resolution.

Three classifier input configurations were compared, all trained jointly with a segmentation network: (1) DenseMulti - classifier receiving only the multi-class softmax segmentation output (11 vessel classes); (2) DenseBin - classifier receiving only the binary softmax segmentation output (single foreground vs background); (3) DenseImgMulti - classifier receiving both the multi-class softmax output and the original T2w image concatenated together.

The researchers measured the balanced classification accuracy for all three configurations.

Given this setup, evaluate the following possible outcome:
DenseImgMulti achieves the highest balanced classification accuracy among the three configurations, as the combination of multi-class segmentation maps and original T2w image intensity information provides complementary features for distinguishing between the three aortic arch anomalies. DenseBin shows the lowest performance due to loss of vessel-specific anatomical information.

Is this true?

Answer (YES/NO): YES